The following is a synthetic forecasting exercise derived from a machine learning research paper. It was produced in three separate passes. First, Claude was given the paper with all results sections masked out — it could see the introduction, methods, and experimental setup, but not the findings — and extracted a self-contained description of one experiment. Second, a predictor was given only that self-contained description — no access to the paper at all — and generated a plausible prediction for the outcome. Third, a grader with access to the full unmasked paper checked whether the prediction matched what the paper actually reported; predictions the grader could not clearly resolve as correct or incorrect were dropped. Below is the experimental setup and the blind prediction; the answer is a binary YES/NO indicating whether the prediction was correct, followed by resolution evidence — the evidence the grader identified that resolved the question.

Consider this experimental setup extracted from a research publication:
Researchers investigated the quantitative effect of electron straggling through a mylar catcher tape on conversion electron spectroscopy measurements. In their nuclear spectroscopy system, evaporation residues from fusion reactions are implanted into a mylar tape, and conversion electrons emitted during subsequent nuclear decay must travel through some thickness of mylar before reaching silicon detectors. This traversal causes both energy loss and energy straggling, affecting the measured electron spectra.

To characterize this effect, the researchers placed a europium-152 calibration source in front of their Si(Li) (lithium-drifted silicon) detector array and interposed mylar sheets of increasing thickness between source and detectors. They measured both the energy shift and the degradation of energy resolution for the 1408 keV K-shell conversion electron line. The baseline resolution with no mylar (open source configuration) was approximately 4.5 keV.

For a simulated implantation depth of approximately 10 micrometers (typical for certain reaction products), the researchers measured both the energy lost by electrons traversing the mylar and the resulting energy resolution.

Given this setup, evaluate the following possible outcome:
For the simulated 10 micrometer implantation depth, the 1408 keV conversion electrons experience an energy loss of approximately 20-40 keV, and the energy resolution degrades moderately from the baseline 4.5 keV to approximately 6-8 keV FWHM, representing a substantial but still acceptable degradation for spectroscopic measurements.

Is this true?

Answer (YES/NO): NO